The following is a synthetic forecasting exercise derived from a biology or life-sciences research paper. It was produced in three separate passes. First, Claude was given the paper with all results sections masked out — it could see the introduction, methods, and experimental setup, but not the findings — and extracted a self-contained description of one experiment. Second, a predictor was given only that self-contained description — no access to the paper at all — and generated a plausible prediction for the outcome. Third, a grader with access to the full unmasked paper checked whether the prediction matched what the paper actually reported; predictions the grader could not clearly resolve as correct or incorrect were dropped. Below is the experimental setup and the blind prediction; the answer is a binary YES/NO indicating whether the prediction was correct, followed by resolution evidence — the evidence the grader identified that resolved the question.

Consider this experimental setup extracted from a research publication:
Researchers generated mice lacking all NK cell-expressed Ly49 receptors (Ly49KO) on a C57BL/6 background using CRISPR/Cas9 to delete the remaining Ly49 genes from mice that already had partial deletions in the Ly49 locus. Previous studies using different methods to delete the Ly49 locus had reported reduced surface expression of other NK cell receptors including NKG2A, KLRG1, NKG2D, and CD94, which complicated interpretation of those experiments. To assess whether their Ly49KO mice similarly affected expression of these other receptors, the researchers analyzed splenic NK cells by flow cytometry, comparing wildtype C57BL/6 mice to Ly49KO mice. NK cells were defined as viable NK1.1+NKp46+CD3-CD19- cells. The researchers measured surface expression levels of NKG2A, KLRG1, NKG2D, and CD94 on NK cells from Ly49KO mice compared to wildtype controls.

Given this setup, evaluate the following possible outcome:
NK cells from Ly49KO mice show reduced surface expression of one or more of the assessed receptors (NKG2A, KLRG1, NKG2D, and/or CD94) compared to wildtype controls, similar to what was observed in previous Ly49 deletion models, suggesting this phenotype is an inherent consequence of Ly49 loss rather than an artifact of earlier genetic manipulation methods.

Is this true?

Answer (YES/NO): YES